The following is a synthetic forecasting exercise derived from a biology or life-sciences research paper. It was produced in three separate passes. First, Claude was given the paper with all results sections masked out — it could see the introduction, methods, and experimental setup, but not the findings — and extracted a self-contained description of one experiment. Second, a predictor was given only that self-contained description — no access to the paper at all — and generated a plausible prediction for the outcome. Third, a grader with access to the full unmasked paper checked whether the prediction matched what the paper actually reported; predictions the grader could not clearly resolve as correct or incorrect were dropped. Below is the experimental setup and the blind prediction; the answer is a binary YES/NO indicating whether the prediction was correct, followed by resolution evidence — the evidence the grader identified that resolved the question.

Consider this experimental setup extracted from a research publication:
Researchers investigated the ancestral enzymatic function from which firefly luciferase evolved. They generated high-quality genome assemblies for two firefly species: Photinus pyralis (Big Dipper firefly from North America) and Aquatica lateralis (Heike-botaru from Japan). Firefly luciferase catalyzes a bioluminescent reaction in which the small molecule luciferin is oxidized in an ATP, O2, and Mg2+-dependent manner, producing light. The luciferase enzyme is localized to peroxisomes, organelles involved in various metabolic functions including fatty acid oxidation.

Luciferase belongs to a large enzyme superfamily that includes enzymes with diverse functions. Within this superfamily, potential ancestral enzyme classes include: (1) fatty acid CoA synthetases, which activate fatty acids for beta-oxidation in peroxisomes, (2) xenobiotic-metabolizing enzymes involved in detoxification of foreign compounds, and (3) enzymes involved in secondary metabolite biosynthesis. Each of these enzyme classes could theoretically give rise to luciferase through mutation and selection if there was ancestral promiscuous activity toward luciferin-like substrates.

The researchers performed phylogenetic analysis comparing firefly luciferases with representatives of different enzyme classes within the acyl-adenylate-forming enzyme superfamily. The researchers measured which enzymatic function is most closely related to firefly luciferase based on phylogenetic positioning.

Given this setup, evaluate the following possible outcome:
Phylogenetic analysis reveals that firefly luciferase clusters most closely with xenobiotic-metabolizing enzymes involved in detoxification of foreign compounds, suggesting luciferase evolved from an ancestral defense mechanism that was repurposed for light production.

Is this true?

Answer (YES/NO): NO